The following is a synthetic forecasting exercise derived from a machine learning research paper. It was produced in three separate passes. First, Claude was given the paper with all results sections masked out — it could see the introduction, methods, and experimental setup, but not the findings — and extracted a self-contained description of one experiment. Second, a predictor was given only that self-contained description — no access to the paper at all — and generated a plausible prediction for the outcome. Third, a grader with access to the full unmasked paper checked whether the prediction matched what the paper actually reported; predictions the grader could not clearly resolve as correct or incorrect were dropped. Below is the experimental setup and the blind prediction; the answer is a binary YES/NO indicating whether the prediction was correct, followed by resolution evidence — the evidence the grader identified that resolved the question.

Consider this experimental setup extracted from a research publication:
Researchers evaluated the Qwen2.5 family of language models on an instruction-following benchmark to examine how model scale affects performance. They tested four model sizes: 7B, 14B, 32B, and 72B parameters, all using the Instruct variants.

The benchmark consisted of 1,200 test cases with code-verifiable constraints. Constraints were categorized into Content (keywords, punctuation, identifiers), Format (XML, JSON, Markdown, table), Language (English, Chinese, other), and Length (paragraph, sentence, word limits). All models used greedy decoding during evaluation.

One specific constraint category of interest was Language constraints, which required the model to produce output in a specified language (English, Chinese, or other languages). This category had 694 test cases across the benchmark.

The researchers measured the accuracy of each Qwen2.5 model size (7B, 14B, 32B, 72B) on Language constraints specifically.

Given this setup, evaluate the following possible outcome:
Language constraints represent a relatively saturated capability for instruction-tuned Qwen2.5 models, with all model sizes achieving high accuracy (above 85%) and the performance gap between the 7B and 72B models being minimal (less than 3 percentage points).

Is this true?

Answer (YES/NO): NO